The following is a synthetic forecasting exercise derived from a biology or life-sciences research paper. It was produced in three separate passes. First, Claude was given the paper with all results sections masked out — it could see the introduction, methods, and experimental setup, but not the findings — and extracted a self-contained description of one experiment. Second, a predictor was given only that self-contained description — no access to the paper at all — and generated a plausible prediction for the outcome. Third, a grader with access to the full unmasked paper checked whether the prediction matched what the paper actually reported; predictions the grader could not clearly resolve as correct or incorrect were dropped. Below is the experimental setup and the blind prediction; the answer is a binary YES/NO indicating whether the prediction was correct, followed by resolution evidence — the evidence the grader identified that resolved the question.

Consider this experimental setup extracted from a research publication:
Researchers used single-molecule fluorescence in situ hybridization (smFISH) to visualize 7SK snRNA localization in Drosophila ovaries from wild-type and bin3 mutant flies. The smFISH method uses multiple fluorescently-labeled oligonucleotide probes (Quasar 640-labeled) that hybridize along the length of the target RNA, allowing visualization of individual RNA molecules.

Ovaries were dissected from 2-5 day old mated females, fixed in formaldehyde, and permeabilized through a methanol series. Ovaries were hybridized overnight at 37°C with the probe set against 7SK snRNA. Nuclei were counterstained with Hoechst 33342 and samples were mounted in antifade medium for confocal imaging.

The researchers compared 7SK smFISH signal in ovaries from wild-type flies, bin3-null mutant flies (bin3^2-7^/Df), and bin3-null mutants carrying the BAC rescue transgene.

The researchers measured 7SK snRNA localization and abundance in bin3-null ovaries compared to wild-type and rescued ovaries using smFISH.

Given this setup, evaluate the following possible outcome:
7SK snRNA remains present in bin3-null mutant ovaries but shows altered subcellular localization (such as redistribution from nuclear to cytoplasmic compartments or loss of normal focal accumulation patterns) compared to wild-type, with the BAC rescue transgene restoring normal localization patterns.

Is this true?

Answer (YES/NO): NO